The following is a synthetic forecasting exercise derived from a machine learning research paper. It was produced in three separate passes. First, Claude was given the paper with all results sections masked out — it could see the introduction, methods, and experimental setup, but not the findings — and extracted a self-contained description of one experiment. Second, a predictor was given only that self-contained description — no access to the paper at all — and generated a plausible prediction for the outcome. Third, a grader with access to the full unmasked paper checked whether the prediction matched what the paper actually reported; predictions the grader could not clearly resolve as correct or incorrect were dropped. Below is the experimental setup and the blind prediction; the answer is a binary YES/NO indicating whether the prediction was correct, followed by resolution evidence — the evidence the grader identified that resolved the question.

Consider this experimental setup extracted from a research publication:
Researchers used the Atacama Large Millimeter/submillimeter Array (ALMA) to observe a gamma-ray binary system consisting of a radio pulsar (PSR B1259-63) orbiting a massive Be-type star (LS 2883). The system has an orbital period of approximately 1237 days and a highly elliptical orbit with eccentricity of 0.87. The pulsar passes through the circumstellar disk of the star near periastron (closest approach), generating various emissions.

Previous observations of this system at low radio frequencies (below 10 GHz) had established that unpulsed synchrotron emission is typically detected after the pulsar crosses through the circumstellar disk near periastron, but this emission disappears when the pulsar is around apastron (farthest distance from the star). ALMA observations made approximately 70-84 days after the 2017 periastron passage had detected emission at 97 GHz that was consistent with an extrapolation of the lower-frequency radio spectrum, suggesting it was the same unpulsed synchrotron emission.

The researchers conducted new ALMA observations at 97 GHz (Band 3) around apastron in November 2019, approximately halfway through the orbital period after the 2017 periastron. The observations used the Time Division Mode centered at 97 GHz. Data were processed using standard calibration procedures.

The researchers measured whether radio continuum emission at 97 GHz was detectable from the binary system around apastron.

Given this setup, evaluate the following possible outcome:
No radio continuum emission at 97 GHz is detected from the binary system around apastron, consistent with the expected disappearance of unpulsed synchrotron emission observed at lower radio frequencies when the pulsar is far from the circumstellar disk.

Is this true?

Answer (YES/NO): NO